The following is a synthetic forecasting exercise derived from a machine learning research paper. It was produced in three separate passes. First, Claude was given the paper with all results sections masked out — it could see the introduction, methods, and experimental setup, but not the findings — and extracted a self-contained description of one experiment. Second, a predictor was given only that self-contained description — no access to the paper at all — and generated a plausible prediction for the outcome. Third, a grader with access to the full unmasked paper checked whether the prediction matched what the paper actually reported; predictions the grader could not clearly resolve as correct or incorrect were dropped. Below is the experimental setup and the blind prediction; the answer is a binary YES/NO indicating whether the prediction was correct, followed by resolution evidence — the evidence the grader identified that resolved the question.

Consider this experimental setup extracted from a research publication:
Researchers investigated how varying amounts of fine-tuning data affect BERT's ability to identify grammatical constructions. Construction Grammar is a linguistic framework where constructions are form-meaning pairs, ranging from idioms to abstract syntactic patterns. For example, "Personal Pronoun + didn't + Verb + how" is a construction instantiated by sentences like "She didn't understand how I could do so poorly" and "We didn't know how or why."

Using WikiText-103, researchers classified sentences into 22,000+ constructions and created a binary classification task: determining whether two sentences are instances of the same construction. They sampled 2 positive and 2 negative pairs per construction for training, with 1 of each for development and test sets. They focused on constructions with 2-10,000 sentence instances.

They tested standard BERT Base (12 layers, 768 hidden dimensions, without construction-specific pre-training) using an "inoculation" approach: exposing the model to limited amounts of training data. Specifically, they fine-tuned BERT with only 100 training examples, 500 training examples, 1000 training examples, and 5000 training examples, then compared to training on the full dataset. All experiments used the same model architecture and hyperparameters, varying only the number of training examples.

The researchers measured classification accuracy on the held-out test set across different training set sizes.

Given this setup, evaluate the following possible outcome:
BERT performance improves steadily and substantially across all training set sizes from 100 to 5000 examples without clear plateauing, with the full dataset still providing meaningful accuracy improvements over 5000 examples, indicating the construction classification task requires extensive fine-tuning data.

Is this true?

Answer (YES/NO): NO